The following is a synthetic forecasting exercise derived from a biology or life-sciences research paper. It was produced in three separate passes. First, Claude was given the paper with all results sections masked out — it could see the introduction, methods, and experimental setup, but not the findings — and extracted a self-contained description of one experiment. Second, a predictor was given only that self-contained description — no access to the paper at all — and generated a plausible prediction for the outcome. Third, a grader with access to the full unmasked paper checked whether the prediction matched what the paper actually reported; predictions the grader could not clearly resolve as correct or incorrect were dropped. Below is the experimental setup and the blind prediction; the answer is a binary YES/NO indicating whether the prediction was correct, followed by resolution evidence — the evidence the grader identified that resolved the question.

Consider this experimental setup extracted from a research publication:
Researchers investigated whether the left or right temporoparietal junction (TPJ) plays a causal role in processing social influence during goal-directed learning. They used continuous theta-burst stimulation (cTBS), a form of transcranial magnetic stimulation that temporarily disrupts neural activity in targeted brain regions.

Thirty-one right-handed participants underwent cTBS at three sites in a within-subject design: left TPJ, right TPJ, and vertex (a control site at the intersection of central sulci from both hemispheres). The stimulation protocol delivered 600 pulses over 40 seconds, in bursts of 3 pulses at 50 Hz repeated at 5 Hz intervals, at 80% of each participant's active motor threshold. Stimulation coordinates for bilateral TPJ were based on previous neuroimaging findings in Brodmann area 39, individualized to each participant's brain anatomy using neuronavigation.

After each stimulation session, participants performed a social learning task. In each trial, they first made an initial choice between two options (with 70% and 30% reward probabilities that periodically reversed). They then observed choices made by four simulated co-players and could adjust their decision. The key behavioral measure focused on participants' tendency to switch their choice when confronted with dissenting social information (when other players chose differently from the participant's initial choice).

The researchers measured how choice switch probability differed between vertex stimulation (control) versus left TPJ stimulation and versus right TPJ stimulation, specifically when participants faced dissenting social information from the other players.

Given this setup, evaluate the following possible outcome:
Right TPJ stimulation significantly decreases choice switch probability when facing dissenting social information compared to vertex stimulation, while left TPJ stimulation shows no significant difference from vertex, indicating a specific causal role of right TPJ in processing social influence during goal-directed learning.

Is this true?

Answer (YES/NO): NO